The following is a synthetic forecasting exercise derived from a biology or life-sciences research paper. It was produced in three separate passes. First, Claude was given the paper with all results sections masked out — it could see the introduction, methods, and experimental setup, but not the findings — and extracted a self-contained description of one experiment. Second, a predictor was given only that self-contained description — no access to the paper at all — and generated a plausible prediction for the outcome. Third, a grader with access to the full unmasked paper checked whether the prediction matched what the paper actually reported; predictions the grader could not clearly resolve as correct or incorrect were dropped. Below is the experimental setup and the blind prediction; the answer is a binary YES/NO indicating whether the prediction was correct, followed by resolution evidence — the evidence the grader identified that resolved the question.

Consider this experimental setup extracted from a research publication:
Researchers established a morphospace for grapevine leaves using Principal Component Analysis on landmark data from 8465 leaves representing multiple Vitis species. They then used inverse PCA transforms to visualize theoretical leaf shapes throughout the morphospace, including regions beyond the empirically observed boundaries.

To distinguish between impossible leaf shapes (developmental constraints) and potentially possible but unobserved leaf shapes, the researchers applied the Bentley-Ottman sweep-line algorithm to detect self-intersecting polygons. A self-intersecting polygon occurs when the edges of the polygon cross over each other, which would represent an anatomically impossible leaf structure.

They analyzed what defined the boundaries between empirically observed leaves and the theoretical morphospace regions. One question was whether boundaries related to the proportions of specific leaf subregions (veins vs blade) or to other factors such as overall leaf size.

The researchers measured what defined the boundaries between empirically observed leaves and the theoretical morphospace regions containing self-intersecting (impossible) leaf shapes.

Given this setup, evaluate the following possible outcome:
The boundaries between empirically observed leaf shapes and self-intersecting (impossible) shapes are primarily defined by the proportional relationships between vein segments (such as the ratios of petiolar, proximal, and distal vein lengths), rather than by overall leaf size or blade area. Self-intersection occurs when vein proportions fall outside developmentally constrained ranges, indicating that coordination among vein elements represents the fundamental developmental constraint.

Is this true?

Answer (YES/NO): NO